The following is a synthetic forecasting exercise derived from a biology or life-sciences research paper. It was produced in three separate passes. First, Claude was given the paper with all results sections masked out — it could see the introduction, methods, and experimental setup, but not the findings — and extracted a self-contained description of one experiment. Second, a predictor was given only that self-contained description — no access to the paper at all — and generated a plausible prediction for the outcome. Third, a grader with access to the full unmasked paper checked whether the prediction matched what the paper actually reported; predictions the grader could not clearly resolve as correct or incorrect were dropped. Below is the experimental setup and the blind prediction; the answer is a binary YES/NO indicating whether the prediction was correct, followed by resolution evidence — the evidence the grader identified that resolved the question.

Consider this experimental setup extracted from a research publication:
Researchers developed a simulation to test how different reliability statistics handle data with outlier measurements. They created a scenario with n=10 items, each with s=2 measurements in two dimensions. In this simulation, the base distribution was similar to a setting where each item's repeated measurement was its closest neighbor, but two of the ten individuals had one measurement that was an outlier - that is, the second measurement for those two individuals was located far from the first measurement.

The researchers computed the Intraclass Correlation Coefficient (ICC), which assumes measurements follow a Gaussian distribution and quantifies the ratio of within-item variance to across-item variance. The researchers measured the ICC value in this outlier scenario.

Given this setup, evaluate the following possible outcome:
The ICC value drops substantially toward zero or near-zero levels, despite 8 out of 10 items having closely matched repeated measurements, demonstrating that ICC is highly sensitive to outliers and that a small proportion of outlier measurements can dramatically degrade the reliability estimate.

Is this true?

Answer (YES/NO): NO